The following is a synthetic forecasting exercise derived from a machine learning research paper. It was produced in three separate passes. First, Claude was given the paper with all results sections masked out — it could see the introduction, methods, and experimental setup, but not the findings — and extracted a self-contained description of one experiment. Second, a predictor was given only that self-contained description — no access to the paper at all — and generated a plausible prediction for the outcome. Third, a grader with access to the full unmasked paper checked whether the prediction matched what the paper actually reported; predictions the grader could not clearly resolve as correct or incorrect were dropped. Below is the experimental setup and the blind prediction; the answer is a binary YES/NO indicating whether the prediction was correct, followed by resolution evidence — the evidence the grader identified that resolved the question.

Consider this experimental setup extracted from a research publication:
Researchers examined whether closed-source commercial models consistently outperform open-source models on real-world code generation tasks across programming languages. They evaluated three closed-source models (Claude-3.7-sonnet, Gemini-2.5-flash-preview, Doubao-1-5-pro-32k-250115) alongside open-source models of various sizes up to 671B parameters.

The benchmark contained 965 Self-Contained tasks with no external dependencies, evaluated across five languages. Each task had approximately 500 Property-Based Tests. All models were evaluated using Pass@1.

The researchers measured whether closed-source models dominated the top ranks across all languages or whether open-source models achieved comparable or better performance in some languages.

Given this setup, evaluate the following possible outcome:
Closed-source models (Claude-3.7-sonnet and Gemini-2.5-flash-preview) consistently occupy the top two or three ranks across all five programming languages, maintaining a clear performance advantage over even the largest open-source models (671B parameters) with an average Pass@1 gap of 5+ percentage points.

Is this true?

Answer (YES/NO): NO